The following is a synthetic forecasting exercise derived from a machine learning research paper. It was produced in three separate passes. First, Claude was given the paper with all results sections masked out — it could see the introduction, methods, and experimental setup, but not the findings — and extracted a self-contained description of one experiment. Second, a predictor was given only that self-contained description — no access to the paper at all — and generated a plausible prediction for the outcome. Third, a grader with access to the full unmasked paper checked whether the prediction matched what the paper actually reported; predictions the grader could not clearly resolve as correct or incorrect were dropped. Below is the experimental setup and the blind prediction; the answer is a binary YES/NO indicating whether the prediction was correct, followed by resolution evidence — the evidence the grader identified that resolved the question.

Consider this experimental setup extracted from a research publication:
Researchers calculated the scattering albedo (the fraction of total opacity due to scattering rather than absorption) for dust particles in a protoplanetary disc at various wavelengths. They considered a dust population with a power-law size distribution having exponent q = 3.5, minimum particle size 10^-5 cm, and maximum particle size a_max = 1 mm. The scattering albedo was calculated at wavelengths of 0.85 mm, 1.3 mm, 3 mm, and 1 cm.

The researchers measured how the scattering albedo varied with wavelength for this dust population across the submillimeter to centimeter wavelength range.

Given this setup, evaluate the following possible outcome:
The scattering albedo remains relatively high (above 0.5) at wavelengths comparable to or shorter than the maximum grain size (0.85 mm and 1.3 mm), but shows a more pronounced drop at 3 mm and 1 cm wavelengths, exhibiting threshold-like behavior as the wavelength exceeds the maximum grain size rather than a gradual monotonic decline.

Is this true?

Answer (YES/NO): NO